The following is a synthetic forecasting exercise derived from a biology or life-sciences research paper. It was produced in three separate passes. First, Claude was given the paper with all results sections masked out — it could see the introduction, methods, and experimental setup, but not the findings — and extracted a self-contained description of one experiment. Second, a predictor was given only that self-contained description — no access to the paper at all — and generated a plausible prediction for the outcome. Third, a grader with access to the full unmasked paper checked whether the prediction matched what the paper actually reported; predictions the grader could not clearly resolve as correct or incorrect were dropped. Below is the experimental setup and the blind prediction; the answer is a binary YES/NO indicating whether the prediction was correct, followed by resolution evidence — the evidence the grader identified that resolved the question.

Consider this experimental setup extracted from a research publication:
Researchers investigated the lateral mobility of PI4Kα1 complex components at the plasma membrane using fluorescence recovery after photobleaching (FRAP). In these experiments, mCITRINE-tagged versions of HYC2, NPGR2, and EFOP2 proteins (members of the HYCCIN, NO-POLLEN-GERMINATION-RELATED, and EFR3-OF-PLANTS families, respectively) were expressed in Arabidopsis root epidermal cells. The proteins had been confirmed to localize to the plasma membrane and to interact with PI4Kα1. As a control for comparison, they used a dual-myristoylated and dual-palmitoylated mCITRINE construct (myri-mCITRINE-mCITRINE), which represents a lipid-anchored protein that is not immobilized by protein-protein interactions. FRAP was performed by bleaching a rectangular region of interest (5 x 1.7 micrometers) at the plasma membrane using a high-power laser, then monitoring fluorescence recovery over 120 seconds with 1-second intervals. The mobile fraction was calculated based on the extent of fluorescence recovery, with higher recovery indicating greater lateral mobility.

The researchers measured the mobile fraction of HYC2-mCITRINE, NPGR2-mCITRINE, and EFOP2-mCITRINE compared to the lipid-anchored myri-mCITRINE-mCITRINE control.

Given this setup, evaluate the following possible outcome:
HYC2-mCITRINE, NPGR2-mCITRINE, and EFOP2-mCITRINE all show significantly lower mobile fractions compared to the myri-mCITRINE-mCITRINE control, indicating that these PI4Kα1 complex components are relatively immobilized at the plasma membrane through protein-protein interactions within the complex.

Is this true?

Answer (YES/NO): NO